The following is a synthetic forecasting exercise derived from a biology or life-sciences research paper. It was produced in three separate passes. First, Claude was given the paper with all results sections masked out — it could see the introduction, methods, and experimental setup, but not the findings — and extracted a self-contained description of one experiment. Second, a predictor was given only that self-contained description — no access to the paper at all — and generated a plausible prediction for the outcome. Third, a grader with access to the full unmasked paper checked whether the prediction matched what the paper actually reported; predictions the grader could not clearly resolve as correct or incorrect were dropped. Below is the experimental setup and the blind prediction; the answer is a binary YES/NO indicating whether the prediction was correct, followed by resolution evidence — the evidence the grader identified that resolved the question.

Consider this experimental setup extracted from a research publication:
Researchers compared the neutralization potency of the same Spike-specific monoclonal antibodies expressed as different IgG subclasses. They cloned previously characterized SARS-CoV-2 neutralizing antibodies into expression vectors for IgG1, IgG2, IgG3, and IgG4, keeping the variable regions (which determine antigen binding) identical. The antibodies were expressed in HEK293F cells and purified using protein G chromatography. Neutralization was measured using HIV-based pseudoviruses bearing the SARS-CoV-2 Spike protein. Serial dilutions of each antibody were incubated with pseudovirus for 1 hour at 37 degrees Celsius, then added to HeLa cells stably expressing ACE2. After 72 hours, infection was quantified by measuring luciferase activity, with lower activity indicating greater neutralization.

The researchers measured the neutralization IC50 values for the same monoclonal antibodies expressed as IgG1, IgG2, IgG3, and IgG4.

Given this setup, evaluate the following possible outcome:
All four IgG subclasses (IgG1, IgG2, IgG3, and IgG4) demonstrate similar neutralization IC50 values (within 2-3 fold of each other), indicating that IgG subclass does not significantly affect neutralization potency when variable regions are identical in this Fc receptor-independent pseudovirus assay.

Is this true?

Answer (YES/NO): YES